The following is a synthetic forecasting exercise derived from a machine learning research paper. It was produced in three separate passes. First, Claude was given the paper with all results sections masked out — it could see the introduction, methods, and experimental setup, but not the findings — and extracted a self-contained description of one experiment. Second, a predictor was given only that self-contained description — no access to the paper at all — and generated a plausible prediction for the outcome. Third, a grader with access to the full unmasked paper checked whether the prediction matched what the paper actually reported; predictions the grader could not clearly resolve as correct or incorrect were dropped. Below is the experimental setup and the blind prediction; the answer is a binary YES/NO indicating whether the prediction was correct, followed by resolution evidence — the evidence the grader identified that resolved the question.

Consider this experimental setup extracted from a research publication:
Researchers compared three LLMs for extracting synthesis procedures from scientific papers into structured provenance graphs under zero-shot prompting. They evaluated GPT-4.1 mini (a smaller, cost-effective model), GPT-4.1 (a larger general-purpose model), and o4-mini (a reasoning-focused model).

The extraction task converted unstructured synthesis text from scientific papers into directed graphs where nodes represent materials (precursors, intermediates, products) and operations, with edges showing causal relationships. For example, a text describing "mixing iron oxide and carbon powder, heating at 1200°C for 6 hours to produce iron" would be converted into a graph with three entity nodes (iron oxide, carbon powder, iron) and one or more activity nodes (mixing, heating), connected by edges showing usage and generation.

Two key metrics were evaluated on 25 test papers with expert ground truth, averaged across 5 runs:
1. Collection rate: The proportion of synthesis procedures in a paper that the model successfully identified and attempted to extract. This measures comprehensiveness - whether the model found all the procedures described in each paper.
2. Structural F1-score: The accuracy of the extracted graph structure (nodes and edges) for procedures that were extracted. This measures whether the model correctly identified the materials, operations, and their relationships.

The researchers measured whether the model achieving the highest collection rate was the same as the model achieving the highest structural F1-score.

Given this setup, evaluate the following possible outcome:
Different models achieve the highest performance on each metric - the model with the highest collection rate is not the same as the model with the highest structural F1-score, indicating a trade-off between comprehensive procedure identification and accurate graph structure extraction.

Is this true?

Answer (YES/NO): YES